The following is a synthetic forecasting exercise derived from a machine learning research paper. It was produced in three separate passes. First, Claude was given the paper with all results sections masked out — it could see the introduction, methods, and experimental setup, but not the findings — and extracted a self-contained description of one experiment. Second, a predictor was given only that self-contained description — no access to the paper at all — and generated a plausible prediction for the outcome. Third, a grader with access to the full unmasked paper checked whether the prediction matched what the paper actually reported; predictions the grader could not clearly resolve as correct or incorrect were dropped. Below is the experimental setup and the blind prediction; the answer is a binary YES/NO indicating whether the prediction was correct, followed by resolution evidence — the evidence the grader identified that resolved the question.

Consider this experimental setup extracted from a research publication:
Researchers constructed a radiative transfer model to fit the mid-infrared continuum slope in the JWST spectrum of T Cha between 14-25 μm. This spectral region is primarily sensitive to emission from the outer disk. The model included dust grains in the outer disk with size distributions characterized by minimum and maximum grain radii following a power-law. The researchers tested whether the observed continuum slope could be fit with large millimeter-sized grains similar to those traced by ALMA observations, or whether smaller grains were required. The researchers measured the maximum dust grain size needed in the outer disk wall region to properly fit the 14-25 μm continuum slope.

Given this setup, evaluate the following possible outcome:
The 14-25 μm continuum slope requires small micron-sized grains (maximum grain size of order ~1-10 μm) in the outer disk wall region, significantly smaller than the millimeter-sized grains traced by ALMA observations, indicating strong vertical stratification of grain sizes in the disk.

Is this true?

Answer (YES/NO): YES